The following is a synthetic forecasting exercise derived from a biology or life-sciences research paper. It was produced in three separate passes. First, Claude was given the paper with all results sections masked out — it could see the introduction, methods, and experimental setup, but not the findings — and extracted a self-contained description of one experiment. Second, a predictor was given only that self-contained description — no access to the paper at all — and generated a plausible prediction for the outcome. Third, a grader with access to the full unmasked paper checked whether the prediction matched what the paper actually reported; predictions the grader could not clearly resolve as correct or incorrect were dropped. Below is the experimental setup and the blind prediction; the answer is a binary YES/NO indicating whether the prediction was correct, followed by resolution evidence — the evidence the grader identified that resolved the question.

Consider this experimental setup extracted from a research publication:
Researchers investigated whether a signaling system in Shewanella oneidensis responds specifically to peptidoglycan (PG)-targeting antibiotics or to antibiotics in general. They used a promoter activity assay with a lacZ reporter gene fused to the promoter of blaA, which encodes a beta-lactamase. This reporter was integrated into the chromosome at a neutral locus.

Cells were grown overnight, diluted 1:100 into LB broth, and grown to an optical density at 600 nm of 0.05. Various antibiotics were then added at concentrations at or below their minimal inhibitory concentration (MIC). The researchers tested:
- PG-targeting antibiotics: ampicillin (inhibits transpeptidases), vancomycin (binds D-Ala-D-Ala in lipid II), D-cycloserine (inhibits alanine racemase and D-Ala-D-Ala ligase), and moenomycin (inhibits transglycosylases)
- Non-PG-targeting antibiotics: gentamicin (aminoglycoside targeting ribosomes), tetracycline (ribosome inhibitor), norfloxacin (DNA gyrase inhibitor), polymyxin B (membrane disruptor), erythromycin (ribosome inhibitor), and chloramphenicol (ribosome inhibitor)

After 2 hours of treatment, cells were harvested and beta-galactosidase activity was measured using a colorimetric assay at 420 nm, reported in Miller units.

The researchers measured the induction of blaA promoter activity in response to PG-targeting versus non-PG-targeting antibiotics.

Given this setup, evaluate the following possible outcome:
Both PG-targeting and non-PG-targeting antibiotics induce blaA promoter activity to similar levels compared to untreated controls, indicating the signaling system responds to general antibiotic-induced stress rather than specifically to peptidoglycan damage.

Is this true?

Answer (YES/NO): NO